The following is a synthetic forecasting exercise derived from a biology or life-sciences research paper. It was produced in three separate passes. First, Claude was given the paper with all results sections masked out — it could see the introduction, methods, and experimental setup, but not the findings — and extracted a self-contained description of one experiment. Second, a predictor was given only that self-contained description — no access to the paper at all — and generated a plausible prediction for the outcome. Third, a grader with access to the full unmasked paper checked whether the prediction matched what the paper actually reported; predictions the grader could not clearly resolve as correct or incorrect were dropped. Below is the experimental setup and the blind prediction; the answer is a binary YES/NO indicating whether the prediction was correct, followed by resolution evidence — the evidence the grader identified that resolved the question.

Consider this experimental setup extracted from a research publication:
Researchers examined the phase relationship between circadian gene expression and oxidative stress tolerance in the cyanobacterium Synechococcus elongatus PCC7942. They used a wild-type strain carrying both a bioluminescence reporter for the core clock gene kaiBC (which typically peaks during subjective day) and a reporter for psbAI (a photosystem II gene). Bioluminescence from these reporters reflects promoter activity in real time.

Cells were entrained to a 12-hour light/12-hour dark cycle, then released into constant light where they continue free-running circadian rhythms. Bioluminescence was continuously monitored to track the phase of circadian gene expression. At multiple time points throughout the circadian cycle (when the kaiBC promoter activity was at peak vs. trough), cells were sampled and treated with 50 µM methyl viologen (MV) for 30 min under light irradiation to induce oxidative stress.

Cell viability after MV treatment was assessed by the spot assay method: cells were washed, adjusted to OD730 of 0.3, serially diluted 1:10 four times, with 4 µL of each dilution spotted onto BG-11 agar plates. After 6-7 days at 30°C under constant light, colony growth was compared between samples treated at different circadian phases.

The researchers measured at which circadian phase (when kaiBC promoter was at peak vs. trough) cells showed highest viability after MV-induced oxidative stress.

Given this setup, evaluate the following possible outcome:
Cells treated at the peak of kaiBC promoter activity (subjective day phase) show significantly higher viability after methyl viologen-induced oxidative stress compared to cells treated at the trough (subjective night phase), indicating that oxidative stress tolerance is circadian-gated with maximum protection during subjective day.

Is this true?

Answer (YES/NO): NO